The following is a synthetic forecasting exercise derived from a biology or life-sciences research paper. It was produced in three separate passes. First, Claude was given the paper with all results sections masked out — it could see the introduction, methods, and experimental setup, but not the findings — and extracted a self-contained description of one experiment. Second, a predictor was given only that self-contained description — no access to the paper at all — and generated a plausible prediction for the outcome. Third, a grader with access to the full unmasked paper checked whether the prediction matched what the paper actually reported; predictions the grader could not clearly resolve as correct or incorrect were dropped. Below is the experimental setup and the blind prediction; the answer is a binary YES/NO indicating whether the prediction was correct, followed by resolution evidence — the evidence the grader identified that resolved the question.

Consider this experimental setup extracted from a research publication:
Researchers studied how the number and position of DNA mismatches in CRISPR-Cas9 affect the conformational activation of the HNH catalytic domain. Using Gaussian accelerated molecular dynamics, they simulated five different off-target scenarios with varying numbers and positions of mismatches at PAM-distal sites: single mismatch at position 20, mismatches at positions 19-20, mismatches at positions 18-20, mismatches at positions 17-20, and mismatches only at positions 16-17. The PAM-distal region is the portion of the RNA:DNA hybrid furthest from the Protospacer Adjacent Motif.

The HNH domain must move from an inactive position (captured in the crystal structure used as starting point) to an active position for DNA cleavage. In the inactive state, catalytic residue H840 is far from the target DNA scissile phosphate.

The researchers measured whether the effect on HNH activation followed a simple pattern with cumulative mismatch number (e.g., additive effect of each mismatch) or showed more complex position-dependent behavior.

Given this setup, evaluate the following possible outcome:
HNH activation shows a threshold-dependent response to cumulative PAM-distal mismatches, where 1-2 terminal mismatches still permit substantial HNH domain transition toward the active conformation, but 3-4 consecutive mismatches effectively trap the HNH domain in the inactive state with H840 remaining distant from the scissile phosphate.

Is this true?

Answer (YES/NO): NO